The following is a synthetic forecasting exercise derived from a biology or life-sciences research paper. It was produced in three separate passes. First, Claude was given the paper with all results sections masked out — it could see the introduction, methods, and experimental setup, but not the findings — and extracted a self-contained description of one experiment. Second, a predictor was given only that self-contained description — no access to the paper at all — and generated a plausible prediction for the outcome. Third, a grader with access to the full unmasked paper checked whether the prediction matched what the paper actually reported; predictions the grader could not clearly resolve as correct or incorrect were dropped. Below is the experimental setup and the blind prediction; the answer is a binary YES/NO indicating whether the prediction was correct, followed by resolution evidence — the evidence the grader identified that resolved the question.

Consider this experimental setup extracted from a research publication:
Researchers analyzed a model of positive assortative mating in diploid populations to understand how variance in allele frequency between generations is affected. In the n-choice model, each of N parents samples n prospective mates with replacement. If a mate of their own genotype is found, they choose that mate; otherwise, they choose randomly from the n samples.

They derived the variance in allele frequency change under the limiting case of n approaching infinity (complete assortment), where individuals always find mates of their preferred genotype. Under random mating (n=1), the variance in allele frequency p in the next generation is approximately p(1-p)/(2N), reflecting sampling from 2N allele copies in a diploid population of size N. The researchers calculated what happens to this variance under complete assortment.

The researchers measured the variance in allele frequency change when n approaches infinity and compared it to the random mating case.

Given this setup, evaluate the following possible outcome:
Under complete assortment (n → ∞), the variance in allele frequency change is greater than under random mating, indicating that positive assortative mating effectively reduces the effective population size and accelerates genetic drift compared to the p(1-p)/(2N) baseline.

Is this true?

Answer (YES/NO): YES